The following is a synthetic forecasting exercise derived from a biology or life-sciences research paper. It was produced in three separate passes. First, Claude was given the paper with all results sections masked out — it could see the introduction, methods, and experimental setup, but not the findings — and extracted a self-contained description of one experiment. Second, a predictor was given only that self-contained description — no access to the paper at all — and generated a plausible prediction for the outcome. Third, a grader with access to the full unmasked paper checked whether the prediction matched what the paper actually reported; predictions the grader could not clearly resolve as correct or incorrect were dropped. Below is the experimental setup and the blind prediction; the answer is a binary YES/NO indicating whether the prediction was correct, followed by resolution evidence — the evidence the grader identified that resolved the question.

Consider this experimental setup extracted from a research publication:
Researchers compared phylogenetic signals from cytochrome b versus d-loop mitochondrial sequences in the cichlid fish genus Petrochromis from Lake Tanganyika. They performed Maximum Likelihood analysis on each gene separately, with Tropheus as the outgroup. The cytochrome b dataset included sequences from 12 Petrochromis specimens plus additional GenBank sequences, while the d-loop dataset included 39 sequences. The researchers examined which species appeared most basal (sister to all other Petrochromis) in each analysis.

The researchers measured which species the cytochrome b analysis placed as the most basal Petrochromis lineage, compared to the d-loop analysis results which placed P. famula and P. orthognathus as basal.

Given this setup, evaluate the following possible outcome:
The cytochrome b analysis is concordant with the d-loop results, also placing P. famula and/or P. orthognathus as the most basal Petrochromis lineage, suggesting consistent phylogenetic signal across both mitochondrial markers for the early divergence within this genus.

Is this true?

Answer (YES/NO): NO